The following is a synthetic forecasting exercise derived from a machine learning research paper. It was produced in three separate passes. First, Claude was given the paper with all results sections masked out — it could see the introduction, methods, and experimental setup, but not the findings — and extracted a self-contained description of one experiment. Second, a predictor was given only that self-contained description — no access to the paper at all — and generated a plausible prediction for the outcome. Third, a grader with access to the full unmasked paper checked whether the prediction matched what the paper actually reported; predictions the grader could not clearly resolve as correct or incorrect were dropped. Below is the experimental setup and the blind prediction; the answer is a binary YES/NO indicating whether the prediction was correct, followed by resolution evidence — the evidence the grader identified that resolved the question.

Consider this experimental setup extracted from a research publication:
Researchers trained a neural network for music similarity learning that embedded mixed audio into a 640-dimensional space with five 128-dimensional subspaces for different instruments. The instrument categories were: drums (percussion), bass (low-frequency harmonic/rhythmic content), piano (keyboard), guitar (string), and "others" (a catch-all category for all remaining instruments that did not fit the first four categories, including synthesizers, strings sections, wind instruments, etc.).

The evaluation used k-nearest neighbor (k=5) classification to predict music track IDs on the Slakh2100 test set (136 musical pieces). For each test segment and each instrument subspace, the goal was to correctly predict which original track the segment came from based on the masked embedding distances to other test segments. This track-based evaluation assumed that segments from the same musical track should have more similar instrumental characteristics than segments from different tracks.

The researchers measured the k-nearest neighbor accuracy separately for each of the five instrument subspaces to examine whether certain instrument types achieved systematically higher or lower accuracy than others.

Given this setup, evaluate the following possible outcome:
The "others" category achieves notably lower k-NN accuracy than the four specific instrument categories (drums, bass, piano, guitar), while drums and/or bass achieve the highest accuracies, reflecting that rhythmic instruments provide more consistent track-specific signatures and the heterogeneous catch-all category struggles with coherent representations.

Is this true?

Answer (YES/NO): NO